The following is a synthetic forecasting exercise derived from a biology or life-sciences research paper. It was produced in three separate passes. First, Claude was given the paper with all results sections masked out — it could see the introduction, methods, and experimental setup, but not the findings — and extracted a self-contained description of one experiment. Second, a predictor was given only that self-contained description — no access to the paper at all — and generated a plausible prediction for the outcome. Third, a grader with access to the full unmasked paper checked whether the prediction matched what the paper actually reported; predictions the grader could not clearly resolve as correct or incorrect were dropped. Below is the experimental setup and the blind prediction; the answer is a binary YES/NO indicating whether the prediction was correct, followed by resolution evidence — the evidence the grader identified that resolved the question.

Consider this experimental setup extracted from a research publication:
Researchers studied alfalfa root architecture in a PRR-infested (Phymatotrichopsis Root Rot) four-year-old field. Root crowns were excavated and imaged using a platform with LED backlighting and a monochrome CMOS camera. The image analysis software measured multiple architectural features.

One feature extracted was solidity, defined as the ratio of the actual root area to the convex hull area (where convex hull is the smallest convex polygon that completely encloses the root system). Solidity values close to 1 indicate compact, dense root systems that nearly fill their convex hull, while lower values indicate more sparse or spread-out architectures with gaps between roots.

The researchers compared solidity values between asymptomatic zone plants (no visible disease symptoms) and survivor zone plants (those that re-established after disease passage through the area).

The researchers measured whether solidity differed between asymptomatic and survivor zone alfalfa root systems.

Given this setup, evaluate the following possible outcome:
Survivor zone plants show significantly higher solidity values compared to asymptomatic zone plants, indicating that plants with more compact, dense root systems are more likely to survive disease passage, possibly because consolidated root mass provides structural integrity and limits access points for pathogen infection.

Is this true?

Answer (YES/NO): NO